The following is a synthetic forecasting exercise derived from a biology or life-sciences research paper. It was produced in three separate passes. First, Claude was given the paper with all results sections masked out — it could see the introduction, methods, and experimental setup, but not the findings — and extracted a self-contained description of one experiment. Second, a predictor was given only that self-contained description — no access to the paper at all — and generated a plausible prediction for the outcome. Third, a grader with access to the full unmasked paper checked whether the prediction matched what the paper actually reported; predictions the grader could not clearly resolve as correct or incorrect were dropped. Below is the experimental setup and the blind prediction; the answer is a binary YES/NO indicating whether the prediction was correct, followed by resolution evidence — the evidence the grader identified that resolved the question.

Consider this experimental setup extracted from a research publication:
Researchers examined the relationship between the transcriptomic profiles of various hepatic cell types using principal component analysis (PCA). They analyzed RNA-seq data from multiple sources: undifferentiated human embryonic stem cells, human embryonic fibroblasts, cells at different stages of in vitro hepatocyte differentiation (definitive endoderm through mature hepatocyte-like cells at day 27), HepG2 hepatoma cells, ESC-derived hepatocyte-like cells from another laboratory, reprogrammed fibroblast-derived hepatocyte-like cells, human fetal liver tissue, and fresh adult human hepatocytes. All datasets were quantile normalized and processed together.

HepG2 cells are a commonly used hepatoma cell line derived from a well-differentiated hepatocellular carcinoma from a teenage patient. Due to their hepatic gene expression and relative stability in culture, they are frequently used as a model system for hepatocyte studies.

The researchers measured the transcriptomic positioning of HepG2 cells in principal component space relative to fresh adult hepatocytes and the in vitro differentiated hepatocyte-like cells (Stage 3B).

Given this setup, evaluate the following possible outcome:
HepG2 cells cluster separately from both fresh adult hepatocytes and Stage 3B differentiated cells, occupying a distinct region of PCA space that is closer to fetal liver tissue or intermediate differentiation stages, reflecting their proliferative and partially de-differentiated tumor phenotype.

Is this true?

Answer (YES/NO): YES